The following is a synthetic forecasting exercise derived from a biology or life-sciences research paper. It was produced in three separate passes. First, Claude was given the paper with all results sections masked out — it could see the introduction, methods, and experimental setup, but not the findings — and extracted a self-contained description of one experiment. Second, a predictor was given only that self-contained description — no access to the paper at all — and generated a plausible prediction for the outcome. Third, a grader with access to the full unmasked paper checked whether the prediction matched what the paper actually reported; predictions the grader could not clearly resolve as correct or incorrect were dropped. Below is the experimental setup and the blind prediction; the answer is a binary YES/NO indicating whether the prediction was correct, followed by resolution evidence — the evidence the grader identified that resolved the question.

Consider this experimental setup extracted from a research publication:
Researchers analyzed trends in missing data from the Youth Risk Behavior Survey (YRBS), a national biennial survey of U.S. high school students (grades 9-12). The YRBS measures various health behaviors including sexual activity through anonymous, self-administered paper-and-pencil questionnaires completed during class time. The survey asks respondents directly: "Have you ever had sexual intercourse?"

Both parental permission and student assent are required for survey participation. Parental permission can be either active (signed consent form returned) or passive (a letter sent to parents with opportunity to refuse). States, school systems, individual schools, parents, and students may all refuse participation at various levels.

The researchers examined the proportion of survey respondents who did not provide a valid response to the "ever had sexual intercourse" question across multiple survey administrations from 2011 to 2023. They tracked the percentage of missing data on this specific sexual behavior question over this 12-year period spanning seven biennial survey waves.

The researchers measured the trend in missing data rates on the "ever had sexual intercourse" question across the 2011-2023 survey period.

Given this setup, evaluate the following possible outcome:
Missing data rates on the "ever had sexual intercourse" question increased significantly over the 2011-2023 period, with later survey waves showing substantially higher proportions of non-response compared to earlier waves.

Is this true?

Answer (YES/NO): YES